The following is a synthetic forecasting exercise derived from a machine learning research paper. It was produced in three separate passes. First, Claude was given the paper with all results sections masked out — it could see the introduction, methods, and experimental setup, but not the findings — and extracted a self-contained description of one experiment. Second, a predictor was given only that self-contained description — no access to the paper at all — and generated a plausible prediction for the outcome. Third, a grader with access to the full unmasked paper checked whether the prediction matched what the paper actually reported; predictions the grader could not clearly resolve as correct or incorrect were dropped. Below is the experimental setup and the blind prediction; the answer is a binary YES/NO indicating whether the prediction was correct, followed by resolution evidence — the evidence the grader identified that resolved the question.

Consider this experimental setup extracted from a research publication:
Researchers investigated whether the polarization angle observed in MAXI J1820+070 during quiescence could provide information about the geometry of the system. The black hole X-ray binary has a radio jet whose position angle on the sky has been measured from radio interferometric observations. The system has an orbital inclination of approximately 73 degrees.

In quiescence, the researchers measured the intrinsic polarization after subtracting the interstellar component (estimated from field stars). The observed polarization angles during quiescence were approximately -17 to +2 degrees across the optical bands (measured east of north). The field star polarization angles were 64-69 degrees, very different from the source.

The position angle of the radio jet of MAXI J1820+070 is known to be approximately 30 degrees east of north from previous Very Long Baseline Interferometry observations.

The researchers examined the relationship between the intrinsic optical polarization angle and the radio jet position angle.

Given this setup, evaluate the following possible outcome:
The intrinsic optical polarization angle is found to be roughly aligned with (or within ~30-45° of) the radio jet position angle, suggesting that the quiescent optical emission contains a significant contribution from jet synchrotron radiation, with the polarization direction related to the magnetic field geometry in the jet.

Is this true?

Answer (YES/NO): NO